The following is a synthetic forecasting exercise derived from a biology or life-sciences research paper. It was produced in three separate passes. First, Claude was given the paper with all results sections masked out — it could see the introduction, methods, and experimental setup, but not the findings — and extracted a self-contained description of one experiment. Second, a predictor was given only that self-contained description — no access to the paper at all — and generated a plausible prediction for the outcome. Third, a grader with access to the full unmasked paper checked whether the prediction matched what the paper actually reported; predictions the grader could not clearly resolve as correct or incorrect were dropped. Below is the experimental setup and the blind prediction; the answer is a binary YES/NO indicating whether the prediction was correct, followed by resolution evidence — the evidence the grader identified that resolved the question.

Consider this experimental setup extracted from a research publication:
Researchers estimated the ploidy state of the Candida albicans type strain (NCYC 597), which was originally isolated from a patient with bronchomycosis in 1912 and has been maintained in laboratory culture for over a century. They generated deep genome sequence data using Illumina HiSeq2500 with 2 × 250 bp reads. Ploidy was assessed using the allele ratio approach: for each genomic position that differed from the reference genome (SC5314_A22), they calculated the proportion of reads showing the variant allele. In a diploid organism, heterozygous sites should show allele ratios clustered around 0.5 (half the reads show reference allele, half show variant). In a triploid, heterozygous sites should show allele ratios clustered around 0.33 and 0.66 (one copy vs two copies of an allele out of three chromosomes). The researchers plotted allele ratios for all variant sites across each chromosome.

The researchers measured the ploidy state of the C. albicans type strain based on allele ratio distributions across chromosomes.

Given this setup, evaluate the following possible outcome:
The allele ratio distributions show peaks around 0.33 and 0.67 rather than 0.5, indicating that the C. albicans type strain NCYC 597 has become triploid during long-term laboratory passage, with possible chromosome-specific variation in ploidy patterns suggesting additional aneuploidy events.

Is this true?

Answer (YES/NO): YES